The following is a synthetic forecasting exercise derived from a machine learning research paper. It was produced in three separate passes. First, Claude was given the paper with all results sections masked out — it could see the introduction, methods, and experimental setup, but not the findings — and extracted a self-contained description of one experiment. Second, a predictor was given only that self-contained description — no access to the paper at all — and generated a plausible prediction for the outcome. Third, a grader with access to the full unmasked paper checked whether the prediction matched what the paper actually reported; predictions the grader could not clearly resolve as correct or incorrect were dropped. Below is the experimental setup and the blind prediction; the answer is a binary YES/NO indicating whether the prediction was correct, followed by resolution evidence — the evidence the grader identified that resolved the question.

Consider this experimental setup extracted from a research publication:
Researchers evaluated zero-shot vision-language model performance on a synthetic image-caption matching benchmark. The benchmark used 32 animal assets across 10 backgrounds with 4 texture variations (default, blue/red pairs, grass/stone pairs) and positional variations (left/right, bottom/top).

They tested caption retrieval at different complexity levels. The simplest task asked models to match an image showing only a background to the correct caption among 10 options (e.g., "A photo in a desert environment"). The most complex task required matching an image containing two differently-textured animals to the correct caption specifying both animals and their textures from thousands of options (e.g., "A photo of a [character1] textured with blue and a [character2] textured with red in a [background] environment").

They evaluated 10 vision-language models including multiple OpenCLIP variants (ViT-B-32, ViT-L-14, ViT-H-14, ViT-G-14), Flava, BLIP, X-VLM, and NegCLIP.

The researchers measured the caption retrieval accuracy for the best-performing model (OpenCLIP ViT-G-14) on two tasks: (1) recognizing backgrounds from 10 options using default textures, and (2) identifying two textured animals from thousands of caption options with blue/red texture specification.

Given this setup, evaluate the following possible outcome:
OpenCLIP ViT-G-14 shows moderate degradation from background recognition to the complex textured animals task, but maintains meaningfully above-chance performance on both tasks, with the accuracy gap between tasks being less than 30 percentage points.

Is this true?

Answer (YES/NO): NO